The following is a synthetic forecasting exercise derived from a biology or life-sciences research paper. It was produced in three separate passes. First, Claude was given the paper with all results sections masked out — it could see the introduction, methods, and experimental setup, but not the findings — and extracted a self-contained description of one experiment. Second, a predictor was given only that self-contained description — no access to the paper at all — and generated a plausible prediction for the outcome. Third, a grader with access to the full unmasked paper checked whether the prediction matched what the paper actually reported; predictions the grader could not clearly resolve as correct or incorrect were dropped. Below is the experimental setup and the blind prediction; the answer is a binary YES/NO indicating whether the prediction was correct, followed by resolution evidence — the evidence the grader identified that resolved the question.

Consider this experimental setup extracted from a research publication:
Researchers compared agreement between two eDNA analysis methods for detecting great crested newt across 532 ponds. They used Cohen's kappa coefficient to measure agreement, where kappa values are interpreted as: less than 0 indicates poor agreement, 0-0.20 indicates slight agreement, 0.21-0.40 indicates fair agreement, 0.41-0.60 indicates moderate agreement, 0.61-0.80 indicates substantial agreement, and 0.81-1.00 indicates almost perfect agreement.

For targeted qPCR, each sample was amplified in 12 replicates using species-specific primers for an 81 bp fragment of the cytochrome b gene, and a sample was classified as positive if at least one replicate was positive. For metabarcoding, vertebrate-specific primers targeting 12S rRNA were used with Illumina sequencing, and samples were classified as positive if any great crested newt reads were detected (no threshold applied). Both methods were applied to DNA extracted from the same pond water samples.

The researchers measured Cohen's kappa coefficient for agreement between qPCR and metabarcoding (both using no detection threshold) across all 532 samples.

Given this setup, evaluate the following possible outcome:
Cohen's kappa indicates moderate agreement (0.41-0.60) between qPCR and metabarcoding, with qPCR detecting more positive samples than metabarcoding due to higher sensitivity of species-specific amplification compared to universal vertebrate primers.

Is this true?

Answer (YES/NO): YES